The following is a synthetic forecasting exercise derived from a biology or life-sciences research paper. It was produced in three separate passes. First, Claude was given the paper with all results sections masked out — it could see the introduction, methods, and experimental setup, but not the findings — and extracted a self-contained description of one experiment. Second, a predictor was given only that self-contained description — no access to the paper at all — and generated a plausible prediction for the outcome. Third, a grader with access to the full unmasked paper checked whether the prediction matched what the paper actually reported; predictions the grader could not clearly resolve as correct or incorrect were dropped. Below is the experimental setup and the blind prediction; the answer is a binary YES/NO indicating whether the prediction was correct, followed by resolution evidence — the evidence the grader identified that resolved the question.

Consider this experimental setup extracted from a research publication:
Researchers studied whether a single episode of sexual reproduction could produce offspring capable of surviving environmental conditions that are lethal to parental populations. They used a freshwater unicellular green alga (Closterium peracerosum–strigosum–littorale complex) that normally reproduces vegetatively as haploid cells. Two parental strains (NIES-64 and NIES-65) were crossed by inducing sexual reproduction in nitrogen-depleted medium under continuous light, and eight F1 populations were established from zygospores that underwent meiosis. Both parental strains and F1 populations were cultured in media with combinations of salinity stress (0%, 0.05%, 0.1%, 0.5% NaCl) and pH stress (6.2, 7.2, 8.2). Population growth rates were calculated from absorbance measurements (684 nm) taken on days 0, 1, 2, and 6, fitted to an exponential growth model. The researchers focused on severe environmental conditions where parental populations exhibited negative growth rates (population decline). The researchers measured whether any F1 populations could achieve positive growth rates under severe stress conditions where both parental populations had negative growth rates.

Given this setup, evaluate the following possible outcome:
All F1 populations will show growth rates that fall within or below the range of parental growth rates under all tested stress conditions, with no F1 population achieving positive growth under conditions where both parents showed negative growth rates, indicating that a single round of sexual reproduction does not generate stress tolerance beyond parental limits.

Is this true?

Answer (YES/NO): NO